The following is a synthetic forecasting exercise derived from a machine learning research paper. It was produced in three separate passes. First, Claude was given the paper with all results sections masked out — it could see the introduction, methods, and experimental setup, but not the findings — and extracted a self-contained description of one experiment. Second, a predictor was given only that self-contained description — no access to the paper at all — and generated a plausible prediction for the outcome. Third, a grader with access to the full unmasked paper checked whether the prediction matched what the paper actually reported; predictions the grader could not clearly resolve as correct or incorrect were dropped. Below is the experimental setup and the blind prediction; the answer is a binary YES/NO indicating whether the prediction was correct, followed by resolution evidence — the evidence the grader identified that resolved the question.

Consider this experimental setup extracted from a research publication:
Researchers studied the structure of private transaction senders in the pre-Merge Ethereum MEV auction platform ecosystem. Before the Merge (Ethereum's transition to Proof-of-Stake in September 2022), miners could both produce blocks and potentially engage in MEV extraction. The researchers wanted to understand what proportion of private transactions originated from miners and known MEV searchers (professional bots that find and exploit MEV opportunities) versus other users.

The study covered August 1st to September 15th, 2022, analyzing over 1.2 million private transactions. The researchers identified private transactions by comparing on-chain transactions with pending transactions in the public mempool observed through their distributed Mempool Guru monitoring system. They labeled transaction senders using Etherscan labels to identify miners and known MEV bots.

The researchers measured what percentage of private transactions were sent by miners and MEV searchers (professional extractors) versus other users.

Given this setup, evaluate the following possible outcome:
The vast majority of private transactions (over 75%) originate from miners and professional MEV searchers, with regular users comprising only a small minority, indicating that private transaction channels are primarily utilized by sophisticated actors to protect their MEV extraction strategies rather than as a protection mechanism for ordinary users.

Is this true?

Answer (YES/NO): NO